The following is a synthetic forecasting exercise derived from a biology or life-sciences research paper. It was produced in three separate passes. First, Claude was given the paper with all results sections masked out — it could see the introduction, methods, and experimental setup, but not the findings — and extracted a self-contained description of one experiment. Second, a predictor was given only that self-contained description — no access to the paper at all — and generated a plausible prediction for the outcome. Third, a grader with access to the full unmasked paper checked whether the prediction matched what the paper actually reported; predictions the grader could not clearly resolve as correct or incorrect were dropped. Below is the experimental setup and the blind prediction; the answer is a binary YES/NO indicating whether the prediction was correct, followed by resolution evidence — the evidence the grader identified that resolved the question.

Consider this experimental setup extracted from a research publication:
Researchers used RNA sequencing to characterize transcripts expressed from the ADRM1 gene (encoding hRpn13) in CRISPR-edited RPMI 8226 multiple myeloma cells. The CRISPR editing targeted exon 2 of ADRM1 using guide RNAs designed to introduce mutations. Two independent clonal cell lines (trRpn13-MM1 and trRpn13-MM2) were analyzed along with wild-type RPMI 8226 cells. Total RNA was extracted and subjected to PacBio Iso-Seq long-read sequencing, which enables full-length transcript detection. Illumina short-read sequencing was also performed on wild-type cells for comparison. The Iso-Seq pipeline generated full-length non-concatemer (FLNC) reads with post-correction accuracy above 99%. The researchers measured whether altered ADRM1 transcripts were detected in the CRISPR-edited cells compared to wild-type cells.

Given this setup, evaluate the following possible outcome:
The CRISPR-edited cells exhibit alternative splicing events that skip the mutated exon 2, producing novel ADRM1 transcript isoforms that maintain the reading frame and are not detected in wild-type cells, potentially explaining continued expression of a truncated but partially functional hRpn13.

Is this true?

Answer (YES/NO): NO